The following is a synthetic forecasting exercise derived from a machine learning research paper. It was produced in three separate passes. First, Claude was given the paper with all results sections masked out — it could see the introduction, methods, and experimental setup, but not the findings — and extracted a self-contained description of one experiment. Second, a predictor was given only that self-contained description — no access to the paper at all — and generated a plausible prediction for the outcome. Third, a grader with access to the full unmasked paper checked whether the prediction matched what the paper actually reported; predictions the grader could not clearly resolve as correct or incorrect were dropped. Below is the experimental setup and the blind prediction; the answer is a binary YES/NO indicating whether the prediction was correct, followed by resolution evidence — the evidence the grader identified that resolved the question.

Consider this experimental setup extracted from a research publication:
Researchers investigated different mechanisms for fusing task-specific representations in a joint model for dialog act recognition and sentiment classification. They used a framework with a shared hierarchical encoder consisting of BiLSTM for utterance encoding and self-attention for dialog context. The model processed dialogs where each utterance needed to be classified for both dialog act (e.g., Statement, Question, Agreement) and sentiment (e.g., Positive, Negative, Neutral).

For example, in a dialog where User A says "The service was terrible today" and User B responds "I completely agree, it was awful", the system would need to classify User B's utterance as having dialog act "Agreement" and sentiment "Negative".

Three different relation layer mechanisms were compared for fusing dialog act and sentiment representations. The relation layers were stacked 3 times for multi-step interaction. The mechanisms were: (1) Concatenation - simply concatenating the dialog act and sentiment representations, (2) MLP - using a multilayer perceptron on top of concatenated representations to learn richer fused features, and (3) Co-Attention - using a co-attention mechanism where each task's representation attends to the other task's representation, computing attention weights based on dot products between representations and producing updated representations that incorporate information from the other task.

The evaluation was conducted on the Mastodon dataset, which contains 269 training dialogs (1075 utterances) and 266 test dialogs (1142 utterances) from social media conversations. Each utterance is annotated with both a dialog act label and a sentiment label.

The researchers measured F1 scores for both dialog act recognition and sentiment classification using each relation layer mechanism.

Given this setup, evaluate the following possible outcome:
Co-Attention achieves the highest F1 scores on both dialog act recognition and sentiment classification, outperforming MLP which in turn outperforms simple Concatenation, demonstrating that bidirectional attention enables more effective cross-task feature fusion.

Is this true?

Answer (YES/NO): YES